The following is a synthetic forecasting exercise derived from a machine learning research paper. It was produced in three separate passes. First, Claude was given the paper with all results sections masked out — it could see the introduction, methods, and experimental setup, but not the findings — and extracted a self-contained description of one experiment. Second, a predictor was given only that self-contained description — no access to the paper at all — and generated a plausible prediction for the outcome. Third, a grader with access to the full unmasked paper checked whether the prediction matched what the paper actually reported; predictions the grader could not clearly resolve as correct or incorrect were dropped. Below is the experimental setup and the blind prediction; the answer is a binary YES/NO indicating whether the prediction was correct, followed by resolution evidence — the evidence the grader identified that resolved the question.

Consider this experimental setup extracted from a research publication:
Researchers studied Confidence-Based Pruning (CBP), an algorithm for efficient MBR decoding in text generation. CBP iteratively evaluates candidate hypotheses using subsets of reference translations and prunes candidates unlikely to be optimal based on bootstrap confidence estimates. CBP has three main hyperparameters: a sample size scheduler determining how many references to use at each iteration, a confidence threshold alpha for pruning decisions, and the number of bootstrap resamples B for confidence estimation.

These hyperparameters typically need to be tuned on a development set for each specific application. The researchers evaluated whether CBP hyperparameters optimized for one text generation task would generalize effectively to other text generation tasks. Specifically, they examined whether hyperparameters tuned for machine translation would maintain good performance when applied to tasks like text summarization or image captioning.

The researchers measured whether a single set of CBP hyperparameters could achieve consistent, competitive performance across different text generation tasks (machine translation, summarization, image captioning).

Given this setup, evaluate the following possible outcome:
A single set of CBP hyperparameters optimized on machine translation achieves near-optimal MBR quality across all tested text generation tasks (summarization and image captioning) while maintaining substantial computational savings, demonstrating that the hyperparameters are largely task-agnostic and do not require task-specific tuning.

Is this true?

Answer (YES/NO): NO